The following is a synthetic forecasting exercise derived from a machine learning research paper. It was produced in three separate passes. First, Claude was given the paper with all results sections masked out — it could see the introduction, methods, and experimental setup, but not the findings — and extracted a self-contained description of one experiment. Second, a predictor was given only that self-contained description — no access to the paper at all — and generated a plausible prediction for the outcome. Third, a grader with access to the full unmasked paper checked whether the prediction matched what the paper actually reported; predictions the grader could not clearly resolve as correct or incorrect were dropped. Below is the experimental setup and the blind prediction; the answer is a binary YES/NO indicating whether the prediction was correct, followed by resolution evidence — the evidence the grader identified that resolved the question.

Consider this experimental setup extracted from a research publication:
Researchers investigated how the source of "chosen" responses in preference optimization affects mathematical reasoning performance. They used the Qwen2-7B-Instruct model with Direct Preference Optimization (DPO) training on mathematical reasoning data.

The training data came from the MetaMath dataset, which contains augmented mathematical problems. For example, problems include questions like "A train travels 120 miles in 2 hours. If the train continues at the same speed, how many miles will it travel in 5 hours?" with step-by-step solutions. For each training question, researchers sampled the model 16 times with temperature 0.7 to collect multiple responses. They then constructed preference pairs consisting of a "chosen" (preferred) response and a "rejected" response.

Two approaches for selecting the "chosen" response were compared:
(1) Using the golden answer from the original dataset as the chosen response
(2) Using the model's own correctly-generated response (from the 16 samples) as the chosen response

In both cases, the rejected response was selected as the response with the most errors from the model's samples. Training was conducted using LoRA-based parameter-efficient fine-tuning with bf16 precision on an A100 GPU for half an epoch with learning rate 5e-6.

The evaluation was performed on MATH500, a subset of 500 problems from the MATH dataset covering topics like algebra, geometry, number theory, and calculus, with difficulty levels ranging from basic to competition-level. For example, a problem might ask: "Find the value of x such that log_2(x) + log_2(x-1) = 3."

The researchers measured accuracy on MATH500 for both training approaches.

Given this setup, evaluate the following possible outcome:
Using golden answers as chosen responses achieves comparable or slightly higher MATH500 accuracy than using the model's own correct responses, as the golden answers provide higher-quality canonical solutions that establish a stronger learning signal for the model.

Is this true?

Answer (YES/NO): NO